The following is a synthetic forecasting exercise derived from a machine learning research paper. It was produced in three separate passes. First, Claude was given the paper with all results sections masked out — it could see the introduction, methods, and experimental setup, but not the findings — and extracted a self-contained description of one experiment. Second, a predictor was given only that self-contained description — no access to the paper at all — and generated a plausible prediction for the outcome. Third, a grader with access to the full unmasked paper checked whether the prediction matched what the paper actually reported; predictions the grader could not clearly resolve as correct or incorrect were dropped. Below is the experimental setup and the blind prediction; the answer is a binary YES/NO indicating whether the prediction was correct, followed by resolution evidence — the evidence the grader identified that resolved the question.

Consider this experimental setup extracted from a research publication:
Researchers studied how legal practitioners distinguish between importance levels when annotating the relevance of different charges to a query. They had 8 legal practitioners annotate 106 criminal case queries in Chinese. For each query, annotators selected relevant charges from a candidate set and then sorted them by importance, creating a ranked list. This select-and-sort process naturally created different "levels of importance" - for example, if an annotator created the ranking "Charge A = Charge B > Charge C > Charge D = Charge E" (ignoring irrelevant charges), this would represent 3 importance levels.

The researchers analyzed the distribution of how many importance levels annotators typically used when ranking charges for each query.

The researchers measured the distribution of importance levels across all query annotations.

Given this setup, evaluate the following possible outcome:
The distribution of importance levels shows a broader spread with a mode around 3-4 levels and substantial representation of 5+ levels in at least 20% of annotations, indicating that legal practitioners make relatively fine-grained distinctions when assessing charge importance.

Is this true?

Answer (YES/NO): NO